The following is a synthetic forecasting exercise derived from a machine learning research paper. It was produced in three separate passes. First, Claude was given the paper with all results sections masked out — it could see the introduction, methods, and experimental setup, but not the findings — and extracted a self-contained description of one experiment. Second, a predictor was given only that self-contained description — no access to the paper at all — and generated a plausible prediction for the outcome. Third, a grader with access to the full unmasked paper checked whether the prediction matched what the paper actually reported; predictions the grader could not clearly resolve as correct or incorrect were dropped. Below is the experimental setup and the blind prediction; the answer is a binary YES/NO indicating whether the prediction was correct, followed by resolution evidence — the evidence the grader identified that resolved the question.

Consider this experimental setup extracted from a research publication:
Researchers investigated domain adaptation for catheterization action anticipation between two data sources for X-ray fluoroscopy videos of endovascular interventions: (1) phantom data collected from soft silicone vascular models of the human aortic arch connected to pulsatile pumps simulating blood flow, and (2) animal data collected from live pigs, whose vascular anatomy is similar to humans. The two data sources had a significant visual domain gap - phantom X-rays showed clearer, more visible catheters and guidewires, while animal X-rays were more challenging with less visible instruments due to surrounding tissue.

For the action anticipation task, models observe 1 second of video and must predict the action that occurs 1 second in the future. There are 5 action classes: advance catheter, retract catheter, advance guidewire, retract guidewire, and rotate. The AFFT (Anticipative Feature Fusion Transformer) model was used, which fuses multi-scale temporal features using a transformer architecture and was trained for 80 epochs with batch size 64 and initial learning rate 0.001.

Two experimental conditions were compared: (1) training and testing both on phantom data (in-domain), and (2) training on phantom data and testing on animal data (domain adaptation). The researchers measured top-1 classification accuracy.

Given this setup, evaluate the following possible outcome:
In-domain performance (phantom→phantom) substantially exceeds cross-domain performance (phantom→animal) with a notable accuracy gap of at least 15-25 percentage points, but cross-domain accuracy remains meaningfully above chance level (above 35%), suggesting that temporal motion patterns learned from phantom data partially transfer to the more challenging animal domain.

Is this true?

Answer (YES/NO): NO